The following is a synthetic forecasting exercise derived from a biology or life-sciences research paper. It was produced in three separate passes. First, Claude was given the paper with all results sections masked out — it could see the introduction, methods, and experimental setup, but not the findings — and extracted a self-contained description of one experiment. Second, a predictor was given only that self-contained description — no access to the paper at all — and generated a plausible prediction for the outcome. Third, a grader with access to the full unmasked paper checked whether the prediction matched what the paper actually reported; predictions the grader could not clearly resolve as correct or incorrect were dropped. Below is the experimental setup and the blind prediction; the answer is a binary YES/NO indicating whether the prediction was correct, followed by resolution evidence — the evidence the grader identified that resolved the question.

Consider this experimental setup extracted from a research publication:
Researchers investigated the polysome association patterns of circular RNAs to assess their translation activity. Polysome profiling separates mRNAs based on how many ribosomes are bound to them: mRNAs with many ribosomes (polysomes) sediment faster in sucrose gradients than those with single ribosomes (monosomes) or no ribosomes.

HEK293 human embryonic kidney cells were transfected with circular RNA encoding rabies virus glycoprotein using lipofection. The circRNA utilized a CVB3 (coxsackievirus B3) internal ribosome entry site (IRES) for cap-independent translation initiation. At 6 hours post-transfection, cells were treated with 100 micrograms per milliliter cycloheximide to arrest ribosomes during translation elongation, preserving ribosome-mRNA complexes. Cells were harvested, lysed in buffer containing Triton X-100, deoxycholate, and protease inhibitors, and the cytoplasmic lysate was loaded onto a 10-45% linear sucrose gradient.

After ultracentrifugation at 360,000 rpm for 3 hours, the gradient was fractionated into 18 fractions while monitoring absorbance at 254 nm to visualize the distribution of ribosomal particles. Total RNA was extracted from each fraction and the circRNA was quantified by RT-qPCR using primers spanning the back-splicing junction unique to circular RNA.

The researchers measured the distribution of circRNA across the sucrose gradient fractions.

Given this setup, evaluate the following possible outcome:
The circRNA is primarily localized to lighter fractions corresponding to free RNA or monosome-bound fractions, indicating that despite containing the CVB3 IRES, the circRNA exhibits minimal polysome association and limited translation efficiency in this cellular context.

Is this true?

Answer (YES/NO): NO